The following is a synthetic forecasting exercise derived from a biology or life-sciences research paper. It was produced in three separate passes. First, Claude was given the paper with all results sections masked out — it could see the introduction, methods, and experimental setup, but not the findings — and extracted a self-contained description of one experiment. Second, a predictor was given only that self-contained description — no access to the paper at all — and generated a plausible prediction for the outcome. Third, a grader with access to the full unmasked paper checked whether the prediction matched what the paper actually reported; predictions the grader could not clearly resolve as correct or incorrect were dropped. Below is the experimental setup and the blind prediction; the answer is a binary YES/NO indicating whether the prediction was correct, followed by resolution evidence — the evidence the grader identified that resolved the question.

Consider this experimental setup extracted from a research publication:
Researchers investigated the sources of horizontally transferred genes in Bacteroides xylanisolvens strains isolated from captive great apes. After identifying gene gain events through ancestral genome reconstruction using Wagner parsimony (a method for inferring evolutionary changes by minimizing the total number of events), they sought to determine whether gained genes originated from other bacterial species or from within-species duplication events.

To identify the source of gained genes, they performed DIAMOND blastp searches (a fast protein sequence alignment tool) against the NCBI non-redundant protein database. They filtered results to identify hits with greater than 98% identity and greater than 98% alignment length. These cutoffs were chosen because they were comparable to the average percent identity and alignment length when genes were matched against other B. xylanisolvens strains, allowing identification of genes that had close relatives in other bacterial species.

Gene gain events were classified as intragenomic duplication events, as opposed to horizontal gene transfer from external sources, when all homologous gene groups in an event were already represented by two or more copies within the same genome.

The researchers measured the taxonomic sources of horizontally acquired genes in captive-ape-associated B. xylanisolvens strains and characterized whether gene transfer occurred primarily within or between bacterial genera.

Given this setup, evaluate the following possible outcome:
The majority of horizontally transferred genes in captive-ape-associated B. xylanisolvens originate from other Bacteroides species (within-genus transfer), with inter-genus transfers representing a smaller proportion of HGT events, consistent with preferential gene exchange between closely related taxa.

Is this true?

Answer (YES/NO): YES